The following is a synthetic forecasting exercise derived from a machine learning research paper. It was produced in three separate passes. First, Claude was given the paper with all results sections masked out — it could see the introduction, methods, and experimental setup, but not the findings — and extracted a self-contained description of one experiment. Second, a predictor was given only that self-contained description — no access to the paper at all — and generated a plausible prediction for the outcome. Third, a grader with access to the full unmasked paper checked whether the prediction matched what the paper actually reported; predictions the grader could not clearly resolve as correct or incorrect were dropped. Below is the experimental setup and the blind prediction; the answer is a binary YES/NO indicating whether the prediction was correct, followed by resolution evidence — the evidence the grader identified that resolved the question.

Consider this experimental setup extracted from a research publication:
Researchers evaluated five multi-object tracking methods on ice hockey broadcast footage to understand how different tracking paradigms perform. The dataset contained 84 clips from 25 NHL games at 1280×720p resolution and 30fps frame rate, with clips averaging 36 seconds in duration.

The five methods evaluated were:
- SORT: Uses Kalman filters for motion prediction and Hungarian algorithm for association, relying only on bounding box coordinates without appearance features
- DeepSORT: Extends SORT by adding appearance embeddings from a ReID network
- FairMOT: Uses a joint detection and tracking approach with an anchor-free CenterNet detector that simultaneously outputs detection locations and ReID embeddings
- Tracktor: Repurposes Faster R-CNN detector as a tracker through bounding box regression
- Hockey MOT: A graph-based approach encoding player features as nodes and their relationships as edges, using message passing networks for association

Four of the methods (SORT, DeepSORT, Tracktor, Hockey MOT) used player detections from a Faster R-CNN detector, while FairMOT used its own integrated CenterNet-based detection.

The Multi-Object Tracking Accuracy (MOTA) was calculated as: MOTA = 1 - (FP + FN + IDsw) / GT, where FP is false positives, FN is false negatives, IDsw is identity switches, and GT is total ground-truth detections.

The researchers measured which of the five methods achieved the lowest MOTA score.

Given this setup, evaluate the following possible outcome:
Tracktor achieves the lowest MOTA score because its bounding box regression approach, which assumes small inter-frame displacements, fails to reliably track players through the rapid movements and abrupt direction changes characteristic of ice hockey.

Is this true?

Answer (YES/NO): NO